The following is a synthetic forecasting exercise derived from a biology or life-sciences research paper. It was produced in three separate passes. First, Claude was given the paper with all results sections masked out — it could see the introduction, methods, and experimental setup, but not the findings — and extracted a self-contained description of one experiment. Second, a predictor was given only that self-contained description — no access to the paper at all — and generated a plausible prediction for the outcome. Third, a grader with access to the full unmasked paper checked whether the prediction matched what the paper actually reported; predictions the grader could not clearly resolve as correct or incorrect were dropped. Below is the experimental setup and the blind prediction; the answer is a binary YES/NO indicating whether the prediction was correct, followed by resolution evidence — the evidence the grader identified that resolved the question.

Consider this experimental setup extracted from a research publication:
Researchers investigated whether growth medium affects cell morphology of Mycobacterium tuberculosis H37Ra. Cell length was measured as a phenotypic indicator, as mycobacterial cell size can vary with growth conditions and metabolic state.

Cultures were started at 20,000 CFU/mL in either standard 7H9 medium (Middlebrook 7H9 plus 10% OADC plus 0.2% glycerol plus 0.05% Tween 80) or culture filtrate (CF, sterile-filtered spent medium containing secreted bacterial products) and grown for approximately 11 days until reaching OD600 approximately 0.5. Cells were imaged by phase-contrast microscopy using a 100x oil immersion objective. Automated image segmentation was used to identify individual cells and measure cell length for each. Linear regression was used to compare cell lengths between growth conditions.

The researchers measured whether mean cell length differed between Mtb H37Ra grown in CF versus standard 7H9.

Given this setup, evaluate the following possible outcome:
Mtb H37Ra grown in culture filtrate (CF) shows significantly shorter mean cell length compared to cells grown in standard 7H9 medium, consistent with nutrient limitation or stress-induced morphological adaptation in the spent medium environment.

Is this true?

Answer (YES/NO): NO